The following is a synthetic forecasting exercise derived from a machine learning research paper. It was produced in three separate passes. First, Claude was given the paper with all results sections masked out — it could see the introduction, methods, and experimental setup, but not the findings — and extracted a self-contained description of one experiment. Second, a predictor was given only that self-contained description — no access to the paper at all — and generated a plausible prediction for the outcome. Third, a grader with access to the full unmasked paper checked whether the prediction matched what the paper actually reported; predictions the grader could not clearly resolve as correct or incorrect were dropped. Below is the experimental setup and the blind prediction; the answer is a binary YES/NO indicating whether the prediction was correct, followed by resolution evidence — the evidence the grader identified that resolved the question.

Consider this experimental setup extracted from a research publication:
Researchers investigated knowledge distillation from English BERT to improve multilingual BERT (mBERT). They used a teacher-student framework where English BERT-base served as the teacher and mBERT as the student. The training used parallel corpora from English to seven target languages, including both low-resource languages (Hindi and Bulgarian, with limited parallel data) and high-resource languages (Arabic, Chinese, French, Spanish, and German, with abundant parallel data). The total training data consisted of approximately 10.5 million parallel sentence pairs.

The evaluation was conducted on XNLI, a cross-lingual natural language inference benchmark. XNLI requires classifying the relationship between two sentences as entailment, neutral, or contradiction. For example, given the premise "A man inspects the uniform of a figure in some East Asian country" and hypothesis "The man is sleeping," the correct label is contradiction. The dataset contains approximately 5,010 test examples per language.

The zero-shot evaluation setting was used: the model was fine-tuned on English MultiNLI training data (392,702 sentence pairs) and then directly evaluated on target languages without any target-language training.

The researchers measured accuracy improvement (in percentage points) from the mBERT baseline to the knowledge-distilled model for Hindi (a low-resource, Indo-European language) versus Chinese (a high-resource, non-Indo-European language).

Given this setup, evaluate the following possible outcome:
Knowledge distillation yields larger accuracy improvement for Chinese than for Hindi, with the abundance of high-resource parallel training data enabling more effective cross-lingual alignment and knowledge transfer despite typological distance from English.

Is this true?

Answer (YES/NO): NO